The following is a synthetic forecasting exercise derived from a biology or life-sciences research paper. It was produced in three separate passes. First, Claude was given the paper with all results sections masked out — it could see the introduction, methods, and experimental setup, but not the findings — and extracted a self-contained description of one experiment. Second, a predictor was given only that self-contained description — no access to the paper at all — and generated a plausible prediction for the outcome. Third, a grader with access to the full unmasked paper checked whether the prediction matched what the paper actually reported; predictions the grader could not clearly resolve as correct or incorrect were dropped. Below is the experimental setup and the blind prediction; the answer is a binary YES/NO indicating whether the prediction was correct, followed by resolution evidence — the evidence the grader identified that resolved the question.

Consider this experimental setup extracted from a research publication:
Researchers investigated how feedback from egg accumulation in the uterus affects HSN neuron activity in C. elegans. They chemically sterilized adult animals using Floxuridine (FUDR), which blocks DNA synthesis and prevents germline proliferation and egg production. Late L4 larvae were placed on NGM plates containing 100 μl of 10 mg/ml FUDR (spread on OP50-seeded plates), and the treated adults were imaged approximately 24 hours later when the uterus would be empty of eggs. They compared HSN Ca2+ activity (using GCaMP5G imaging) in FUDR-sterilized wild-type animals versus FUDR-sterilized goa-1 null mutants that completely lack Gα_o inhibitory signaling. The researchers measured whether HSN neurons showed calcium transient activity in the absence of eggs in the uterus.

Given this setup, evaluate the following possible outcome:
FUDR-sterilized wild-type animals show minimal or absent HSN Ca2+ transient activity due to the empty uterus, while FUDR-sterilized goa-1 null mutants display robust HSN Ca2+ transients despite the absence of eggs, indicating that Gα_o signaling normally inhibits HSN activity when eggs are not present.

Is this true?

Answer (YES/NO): YES